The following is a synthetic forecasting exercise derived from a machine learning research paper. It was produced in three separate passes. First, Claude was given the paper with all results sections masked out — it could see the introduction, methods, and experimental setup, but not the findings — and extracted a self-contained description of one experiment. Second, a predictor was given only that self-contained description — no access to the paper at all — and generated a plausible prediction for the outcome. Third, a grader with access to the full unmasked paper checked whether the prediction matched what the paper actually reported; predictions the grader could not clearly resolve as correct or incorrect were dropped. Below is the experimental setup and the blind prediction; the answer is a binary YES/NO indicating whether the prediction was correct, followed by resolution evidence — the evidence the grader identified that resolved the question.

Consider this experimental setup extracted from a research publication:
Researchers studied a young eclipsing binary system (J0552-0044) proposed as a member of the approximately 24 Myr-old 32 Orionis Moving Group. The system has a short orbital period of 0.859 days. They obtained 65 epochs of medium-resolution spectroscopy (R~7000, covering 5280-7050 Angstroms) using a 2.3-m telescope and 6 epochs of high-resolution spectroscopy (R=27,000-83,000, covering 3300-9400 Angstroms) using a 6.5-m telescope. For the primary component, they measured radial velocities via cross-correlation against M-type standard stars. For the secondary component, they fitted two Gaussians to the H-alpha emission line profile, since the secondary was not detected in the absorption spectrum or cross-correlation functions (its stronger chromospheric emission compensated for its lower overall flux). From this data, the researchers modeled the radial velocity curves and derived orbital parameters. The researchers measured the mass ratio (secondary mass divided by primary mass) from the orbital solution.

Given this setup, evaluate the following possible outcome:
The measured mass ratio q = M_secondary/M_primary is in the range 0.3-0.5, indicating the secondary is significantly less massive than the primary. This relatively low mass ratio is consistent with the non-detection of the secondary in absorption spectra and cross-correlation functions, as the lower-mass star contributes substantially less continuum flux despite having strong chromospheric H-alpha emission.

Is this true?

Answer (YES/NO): YES